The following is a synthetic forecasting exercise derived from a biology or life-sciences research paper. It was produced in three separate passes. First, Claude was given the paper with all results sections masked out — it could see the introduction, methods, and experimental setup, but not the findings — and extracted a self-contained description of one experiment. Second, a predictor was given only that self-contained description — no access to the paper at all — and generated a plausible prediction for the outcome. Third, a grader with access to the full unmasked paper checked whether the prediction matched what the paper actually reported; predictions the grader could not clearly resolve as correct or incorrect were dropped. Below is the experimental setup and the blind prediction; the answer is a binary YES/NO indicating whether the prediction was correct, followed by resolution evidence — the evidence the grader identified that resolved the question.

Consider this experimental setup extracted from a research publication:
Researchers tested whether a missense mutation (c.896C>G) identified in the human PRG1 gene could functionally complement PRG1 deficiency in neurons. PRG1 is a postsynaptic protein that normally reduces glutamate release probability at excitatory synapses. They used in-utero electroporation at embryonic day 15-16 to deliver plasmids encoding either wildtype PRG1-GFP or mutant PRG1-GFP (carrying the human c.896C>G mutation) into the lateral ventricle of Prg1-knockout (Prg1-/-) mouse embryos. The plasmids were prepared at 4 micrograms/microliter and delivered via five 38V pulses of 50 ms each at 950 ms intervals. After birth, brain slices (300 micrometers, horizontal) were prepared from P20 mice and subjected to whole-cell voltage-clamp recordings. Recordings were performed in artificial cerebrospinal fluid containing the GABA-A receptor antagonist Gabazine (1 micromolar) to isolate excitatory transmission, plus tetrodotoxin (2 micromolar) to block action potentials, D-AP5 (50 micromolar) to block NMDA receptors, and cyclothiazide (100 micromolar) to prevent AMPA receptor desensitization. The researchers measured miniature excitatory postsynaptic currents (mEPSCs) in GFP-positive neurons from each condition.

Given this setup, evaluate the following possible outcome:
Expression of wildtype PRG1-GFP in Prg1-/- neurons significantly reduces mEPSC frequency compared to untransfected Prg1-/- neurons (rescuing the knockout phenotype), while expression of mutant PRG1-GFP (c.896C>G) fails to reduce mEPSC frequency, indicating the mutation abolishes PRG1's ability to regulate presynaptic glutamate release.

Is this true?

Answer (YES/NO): YES